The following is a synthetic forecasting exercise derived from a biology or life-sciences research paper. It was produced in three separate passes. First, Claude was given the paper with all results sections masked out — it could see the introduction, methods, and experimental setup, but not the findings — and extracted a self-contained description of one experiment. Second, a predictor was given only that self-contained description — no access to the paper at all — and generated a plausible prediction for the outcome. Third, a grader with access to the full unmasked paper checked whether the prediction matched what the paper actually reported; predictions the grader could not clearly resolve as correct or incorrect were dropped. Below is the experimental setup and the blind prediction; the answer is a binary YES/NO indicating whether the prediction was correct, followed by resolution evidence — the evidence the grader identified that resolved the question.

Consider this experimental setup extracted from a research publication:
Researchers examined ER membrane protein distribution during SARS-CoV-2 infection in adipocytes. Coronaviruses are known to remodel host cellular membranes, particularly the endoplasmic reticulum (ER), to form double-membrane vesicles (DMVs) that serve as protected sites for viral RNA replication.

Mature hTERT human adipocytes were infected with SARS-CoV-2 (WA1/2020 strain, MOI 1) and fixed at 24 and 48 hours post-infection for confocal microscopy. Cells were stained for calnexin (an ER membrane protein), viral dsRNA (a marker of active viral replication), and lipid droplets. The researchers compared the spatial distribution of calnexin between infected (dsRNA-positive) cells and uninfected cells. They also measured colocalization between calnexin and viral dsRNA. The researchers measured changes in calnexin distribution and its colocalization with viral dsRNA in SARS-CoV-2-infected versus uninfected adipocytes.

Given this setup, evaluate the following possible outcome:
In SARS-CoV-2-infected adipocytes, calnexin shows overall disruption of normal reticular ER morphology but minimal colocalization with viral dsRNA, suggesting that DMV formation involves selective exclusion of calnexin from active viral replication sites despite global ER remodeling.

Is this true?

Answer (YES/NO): NO